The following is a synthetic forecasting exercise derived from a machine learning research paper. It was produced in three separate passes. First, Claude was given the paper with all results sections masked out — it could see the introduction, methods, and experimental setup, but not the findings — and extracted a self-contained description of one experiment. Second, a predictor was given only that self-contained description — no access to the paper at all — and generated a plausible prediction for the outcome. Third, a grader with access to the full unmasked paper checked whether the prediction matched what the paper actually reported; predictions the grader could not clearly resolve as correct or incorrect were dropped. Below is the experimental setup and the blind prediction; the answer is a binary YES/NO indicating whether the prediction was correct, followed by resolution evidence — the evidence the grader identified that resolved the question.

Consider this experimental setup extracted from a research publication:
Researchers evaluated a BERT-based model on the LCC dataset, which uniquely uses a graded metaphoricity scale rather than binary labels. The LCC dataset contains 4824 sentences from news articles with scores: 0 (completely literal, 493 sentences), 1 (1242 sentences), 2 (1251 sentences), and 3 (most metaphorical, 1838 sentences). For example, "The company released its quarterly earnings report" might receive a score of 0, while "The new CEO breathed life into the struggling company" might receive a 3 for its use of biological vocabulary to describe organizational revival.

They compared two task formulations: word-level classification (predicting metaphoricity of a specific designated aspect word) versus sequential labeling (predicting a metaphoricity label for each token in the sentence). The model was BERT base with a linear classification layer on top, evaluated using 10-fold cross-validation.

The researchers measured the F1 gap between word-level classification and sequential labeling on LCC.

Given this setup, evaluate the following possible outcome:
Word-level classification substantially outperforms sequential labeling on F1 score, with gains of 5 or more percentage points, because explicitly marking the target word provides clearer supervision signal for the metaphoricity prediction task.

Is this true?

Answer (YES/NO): NO